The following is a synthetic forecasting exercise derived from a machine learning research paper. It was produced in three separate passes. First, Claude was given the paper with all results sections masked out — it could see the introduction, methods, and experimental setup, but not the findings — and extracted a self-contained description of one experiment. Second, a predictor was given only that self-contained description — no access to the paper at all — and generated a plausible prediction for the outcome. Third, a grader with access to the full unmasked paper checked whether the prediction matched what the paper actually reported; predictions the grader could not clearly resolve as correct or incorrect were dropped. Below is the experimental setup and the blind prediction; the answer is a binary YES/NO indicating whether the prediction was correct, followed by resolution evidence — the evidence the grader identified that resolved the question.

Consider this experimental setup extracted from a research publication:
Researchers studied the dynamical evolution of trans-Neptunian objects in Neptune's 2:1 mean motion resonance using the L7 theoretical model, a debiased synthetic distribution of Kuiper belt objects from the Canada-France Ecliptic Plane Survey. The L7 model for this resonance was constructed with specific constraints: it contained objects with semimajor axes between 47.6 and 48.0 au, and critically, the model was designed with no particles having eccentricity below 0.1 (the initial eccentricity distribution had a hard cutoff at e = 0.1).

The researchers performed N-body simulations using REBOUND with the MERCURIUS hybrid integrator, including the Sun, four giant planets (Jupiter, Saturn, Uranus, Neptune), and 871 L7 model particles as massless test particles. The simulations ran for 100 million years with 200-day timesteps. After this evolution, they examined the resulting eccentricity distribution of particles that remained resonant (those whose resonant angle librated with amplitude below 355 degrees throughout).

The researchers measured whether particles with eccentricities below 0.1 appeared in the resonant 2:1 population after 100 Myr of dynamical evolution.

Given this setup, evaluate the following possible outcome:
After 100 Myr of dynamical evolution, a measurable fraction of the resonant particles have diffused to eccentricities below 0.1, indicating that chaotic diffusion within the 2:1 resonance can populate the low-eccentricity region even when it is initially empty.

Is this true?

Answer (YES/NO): YES